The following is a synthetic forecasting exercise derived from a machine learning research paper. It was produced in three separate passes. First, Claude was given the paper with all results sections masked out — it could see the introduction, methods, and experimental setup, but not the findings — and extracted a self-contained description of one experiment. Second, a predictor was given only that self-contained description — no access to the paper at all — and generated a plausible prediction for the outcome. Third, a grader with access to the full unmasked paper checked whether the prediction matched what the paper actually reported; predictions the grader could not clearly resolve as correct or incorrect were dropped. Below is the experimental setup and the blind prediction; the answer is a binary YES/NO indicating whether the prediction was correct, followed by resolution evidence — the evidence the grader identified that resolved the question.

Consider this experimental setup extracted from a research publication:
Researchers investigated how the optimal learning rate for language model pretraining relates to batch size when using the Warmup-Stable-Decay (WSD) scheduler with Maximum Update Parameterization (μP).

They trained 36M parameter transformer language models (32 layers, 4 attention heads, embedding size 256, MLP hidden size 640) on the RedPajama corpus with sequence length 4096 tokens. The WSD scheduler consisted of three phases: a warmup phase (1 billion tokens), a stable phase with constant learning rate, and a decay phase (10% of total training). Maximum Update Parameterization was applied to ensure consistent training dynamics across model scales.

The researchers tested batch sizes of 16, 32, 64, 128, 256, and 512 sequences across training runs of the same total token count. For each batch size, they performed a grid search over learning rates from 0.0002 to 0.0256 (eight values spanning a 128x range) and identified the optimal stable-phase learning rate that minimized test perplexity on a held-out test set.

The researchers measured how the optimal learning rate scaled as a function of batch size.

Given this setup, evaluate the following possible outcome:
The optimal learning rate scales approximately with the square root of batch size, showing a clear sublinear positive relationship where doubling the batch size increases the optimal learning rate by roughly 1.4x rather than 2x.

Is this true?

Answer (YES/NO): NO